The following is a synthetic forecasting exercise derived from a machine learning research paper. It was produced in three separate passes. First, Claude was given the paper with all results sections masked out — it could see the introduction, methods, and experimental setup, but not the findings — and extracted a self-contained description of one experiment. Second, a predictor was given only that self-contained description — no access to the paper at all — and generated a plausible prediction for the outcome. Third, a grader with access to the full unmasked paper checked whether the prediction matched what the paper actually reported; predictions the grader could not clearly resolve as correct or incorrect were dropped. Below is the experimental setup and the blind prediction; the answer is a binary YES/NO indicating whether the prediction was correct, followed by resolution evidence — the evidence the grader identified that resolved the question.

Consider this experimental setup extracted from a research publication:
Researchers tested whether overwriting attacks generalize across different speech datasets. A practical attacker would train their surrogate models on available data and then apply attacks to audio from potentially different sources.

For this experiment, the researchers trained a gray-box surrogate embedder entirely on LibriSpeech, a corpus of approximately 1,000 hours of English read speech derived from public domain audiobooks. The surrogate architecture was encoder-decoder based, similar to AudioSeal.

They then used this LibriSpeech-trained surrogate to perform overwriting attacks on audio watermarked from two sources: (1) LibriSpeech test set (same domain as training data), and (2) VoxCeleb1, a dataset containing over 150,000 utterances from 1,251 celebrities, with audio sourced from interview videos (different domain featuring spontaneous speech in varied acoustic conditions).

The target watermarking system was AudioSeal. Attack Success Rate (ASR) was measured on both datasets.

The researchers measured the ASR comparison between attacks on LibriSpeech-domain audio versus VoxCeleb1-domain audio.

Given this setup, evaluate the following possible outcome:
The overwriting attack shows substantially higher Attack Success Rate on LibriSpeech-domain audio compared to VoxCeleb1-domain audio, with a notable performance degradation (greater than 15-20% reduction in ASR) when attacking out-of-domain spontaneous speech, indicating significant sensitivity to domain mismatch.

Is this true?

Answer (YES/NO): NO